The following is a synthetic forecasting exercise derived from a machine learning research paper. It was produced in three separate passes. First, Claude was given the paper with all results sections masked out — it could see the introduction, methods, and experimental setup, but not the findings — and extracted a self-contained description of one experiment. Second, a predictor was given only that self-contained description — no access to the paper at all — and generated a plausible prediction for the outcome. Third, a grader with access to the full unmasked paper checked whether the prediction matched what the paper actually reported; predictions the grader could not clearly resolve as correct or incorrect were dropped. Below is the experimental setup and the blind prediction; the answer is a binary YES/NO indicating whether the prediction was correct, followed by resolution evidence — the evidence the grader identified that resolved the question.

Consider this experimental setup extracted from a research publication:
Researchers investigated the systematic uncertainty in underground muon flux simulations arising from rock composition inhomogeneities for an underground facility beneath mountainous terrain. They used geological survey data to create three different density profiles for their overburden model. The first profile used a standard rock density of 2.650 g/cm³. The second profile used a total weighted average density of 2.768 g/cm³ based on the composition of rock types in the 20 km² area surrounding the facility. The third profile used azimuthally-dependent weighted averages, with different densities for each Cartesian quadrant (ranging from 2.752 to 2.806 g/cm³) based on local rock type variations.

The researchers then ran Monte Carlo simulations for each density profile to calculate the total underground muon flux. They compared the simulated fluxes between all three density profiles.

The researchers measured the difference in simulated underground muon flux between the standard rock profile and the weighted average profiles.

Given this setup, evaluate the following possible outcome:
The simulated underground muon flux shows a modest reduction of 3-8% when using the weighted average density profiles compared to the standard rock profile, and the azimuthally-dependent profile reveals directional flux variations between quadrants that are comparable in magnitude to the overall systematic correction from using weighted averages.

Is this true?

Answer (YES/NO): NO